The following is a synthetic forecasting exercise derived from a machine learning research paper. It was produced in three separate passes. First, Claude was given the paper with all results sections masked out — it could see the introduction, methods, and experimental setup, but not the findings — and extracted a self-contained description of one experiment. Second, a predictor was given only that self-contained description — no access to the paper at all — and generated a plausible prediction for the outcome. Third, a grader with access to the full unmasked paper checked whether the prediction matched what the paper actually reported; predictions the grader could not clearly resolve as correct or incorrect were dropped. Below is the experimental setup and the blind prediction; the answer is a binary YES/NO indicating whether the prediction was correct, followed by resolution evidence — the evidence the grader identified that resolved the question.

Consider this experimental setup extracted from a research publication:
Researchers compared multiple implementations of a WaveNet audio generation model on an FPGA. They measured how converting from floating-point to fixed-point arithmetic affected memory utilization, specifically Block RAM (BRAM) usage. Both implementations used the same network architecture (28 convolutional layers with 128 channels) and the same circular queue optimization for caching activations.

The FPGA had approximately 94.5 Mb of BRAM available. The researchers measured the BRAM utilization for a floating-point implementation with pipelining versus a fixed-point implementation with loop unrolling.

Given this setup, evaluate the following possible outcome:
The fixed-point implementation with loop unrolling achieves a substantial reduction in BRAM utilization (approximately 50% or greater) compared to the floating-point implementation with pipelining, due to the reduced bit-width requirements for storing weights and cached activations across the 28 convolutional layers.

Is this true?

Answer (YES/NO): NO